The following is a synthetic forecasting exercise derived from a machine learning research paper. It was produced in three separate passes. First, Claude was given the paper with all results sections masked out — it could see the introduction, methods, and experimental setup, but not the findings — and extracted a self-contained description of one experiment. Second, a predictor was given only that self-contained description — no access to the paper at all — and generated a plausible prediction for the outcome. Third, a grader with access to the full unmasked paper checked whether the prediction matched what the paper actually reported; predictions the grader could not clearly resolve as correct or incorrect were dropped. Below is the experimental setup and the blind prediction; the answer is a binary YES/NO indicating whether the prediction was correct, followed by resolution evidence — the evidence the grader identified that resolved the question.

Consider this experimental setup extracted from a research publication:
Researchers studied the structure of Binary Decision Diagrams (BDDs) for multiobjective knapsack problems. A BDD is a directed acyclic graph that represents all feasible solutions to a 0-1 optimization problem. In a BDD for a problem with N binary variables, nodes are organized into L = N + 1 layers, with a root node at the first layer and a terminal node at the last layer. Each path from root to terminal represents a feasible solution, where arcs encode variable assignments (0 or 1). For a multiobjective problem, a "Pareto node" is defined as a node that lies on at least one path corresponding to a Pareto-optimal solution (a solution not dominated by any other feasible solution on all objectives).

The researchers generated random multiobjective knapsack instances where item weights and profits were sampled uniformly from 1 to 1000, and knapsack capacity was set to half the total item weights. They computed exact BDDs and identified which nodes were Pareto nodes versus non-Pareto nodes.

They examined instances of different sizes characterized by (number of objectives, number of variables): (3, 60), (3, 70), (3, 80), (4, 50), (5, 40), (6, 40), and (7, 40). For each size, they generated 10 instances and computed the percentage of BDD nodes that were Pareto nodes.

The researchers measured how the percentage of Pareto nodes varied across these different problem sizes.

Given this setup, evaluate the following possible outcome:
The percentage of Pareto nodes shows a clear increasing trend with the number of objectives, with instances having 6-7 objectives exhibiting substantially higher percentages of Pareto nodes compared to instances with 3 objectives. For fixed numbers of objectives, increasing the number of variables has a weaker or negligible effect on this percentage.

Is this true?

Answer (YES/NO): YES